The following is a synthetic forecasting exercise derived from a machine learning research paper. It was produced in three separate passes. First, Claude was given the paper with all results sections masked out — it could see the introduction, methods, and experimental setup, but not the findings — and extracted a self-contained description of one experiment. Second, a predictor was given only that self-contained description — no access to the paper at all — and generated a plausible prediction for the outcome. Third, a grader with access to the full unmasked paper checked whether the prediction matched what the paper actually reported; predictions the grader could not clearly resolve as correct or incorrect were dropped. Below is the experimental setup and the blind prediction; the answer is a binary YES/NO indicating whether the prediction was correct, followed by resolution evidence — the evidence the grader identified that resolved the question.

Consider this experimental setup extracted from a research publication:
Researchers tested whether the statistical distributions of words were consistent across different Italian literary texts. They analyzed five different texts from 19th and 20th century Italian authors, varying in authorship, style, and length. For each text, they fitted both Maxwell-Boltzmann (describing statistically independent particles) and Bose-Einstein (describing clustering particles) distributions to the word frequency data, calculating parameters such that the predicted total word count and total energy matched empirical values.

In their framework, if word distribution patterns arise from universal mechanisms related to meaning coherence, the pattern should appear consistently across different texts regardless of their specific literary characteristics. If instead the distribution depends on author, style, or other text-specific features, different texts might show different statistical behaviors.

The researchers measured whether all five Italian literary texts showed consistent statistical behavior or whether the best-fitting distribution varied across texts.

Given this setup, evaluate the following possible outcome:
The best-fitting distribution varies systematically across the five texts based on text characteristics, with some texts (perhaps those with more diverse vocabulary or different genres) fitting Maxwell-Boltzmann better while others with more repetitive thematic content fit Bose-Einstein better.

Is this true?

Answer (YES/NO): NO